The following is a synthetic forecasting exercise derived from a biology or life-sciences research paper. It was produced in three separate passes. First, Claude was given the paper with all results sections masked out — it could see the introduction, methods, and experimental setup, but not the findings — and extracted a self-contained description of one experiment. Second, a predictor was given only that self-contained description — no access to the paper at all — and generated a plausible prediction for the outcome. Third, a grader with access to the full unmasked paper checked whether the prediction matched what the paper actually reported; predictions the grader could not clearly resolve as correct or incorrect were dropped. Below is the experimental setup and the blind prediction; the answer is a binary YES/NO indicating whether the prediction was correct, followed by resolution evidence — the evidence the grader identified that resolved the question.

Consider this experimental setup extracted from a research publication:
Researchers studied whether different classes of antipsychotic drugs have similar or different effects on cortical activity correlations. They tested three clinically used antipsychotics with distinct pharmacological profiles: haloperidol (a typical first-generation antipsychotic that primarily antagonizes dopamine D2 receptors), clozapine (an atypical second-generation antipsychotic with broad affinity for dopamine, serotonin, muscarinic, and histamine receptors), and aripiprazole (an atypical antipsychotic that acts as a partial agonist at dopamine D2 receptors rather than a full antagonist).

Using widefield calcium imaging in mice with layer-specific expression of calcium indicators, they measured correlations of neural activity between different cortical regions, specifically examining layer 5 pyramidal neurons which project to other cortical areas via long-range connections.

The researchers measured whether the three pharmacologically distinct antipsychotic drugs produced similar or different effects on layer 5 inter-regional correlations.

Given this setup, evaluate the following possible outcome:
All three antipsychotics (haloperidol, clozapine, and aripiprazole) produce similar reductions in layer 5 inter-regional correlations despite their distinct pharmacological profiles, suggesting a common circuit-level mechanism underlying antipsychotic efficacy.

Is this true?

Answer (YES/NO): YES